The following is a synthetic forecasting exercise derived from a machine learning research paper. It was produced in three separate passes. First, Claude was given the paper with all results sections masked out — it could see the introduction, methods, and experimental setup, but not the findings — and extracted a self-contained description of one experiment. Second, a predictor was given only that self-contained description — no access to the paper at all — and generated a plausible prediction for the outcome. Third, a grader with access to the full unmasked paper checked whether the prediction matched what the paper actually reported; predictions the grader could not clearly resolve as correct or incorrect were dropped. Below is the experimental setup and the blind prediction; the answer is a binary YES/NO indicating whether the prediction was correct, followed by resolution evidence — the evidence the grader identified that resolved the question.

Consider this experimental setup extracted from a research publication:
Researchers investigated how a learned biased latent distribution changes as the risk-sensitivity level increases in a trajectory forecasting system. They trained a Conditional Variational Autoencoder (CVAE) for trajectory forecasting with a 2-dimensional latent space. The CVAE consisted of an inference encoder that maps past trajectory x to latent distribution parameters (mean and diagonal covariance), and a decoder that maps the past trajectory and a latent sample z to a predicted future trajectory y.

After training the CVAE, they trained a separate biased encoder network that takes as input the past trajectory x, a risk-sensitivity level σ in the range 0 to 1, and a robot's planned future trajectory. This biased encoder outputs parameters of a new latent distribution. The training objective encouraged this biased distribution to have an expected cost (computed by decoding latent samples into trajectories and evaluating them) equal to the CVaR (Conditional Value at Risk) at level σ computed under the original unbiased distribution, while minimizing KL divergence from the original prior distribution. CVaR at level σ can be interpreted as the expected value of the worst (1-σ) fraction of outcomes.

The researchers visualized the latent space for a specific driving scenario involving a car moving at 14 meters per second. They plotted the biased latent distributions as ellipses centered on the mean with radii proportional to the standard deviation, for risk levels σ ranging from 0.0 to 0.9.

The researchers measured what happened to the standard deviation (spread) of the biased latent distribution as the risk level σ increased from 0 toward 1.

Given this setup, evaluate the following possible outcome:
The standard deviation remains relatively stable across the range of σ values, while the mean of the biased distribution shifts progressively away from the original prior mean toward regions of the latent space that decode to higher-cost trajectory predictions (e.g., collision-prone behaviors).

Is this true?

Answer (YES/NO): NO